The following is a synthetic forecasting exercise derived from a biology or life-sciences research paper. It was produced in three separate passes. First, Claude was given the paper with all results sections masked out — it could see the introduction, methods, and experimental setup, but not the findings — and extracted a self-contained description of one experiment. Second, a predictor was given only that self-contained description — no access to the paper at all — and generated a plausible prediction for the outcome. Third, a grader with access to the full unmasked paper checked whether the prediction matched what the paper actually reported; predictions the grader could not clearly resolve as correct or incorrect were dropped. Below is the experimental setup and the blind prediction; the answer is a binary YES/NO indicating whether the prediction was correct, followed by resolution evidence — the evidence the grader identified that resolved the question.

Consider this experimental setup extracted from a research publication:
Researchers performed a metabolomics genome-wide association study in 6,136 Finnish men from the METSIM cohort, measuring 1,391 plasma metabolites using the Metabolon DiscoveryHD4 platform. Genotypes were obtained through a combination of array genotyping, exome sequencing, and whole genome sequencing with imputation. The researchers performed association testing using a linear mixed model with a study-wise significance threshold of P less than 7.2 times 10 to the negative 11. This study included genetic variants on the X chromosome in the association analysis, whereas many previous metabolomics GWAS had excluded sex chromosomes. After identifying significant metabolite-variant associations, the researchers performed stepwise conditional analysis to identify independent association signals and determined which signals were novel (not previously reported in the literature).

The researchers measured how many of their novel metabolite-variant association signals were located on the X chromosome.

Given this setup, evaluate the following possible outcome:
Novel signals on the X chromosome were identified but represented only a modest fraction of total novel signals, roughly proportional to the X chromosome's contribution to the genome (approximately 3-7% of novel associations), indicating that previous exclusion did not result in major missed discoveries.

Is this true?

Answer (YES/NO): YES